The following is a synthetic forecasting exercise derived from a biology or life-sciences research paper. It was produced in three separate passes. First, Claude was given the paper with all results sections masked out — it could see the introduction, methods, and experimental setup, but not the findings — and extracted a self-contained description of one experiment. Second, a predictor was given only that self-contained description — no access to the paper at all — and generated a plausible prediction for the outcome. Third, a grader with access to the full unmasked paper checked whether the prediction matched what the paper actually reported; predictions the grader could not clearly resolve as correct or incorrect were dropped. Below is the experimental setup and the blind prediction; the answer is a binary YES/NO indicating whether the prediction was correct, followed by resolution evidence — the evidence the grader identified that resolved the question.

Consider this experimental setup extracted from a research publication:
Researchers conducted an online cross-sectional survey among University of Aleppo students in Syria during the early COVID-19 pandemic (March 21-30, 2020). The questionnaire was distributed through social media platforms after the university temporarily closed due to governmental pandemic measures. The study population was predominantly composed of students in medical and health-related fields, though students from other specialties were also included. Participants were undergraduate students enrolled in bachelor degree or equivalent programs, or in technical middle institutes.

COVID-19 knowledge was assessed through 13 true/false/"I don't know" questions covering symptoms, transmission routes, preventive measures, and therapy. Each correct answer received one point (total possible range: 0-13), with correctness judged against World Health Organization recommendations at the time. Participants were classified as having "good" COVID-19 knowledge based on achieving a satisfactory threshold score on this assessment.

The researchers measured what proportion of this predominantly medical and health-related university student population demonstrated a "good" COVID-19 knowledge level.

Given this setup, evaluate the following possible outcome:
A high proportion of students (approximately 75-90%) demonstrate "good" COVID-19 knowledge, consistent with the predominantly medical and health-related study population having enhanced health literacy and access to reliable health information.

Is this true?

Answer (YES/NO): NO